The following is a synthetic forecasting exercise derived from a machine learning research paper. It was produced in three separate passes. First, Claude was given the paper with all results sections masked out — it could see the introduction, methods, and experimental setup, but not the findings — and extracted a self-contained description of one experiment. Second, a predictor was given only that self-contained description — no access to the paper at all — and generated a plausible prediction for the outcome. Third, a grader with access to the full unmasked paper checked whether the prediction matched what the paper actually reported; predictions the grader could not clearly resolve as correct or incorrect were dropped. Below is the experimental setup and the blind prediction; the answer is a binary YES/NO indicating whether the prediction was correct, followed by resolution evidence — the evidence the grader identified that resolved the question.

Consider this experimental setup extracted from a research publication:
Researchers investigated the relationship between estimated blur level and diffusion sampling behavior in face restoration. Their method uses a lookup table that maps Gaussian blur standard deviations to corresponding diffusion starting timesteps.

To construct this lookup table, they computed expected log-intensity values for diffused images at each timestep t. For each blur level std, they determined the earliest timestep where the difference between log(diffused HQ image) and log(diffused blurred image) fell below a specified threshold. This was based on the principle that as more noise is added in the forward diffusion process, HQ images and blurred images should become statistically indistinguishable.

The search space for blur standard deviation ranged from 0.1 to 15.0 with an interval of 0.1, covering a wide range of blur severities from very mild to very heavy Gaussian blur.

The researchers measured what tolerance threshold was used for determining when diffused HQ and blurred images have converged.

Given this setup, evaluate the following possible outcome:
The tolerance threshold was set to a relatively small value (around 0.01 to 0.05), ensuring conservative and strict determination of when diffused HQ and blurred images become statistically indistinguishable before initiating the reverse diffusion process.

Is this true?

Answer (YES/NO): NO